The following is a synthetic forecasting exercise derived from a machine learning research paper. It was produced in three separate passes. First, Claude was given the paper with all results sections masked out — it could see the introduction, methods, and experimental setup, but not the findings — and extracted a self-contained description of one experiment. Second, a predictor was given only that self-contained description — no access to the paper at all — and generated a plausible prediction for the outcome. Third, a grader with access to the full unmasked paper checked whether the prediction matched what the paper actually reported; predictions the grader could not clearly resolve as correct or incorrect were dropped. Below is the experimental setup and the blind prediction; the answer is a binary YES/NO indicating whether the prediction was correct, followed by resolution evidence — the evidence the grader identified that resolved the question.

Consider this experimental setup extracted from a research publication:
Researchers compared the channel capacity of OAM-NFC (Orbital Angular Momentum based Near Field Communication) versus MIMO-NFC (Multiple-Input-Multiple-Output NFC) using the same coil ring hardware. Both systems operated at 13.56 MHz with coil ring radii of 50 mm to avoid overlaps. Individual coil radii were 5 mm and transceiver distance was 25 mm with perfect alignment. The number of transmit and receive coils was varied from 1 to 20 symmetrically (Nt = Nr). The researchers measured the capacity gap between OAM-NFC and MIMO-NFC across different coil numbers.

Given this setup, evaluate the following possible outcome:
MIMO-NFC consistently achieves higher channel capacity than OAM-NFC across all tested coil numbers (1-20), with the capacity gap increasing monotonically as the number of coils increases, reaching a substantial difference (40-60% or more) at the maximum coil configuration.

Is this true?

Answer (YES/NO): NO